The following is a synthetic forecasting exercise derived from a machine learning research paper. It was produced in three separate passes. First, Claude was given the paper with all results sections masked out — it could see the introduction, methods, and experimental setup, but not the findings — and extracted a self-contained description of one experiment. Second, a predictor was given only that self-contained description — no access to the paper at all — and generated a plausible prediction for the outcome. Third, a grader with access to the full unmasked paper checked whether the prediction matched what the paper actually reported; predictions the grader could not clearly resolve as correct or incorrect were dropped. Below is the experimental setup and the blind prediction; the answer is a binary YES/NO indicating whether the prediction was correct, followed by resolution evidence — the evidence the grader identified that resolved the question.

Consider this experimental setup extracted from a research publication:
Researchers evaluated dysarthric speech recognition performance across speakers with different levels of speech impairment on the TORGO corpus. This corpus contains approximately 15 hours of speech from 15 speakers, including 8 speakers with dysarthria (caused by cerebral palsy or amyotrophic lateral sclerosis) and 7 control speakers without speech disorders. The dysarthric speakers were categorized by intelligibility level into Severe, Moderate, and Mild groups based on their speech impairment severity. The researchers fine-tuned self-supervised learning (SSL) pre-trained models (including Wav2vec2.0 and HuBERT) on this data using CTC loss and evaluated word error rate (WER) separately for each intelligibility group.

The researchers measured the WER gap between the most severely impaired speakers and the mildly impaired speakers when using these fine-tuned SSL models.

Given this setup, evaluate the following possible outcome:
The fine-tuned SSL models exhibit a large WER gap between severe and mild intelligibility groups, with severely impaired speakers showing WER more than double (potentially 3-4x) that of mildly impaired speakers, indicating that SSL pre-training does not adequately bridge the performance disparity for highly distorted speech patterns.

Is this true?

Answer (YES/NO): YES